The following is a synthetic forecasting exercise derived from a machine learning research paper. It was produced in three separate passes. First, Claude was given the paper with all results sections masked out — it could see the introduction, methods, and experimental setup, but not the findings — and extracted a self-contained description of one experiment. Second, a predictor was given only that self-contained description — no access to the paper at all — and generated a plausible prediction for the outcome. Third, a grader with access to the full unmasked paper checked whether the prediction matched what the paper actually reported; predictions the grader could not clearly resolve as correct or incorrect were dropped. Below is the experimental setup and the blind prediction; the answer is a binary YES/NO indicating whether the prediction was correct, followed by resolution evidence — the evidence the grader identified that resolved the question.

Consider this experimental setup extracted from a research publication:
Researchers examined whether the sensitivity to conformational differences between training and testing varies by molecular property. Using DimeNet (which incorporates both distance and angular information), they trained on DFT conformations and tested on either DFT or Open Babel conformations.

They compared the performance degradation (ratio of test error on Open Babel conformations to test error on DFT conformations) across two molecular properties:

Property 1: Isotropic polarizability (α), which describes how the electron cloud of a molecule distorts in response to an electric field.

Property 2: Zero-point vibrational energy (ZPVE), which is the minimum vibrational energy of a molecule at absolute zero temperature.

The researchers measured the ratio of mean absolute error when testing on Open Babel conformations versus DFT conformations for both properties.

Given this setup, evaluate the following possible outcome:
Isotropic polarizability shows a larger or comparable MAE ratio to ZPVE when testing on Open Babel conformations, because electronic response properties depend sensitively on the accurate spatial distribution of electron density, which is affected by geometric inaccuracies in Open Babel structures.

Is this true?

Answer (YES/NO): NO